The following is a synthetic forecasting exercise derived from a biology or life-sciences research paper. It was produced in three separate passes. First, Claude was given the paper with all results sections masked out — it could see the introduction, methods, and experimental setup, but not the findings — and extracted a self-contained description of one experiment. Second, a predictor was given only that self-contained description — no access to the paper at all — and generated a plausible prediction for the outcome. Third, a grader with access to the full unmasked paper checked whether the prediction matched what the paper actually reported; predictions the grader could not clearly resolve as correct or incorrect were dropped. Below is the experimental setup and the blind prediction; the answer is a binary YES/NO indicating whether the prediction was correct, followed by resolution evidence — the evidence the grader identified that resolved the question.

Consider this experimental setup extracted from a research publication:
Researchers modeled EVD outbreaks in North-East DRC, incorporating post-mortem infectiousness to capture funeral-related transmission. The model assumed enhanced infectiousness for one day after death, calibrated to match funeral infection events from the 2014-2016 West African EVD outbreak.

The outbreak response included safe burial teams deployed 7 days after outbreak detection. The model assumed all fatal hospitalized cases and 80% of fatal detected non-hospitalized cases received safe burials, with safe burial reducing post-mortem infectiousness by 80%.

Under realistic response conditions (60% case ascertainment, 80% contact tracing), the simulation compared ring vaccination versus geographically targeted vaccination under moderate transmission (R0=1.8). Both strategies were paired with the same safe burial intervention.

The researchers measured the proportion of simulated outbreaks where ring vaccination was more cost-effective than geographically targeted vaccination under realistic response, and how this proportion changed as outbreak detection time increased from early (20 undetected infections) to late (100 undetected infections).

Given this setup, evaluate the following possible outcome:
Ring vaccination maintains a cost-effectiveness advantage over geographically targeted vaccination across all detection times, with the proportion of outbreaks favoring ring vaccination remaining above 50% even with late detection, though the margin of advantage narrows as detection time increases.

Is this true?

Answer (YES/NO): NO